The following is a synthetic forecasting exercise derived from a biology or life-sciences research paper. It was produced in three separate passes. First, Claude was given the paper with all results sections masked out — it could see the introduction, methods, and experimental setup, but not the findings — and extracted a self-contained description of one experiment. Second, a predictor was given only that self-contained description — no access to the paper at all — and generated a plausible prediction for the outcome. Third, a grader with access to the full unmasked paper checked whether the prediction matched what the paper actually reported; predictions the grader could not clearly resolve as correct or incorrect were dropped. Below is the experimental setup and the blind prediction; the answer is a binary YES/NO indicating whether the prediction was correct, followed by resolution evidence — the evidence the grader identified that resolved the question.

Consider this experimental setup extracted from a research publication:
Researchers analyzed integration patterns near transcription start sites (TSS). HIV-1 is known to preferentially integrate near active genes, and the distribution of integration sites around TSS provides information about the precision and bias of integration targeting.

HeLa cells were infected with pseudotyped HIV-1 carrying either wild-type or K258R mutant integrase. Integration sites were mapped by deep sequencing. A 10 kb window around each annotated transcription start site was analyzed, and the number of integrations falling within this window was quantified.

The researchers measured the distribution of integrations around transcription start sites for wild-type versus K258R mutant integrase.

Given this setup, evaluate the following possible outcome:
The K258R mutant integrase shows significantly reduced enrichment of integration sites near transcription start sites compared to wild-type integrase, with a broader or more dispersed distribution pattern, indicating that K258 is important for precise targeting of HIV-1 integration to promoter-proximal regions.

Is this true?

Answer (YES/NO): NO